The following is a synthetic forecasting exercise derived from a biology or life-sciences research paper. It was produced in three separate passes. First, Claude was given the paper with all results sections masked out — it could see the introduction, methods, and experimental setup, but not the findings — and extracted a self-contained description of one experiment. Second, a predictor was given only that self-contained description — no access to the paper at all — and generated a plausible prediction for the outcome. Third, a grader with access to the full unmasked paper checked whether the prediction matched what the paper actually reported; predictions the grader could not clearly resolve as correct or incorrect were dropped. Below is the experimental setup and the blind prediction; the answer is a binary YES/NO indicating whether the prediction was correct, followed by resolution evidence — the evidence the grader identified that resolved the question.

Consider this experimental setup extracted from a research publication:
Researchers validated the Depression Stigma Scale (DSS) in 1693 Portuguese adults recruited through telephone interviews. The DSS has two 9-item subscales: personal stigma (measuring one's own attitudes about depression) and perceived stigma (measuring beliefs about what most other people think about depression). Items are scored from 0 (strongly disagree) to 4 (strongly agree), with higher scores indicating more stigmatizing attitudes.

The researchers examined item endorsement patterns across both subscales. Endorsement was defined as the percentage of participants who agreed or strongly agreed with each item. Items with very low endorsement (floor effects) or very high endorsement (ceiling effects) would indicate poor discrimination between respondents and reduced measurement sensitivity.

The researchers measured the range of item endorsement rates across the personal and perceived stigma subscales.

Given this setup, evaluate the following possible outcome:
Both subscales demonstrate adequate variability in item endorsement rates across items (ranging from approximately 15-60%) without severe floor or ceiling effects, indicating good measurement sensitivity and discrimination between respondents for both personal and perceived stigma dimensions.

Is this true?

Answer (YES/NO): NO